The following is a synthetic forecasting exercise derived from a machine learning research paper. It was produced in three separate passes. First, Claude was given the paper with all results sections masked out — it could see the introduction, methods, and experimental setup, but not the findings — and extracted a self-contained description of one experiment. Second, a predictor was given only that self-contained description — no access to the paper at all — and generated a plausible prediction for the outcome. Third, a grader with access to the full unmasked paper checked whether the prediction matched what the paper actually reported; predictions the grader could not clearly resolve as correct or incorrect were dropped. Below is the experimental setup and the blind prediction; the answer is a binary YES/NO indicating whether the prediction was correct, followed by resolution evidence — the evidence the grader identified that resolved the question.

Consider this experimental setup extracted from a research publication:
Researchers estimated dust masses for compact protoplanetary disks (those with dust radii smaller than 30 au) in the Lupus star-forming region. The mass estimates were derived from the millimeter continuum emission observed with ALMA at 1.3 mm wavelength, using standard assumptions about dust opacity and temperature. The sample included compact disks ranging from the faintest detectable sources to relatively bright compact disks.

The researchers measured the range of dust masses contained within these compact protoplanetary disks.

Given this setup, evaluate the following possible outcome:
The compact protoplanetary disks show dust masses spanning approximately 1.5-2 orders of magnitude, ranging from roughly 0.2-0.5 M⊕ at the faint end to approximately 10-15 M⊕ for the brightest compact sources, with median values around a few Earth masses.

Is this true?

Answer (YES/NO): NO